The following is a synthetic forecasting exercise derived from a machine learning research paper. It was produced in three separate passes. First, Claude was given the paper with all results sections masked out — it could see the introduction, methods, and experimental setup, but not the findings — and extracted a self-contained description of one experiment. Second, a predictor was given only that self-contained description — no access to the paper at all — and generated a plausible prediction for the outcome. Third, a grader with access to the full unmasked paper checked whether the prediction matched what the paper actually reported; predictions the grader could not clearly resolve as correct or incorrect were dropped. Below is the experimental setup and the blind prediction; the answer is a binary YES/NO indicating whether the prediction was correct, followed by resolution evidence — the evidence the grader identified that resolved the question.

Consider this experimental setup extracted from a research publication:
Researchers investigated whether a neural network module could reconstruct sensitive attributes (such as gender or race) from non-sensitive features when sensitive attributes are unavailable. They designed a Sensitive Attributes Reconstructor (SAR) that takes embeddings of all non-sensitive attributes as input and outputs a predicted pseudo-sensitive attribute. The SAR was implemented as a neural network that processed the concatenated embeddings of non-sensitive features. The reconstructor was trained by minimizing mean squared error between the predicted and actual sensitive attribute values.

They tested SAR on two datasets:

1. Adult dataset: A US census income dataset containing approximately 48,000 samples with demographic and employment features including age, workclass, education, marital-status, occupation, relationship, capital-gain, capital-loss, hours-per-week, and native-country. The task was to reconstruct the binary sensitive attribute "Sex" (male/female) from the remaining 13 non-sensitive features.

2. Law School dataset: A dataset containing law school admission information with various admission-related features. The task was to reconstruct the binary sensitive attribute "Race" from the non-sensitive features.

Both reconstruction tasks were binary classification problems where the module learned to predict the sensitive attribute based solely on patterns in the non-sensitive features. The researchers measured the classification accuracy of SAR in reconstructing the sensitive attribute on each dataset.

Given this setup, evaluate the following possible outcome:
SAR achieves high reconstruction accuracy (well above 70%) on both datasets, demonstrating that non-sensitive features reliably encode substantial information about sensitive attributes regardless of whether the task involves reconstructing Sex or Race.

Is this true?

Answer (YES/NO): YES